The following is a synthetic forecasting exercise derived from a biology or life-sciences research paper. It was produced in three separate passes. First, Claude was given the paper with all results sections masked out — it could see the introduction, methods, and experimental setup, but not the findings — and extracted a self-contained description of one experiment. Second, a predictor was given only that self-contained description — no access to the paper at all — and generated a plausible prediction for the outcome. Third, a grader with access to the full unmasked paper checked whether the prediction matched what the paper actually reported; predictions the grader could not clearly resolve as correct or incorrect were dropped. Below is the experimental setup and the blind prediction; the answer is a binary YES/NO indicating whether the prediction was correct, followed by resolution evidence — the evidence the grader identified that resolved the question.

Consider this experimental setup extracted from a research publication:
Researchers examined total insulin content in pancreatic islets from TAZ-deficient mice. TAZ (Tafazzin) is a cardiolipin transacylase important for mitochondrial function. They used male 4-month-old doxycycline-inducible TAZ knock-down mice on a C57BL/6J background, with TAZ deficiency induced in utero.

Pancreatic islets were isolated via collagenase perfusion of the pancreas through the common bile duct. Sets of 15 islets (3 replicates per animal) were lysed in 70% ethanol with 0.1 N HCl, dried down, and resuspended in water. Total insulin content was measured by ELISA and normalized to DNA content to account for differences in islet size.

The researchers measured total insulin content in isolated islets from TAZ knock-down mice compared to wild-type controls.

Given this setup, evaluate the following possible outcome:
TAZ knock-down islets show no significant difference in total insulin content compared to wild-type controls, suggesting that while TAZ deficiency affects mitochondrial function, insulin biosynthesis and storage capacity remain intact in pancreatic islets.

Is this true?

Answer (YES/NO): YES